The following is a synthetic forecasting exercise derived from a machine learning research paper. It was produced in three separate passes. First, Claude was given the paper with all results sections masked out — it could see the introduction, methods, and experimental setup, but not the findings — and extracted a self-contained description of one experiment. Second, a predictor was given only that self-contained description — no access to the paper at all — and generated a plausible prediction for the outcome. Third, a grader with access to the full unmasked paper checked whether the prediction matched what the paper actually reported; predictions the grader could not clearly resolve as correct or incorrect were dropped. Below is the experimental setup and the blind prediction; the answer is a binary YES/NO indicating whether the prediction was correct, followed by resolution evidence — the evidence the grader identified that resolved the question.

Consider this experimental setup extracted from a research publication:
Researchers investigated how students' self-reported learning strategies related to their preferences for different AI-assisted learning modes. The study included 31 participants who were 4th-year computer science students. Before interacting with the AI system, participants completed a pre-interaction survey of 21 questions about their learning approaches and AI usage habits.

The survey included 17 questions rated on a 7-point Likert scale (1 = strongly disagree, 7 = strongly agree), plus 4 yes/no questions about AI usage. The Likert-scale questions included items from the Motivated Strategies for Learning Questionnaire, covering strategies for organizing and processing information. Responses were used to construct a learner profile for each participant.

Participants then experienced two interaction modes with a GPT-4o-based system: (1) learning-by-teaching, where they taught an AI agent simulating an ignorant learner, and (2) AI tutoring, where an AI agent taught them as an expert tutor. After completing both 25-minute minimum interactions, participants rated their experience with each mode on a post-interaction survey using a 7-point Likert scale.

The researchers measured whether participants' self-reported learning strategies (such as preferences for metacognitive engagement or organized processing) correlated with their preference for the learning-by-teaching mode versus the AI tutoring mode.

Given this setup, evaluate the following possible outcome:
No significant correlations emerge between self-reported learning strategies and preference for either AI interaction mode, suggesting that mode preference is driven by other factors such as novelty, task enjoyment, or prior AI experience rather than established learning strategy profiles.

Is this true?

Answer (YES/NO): NO